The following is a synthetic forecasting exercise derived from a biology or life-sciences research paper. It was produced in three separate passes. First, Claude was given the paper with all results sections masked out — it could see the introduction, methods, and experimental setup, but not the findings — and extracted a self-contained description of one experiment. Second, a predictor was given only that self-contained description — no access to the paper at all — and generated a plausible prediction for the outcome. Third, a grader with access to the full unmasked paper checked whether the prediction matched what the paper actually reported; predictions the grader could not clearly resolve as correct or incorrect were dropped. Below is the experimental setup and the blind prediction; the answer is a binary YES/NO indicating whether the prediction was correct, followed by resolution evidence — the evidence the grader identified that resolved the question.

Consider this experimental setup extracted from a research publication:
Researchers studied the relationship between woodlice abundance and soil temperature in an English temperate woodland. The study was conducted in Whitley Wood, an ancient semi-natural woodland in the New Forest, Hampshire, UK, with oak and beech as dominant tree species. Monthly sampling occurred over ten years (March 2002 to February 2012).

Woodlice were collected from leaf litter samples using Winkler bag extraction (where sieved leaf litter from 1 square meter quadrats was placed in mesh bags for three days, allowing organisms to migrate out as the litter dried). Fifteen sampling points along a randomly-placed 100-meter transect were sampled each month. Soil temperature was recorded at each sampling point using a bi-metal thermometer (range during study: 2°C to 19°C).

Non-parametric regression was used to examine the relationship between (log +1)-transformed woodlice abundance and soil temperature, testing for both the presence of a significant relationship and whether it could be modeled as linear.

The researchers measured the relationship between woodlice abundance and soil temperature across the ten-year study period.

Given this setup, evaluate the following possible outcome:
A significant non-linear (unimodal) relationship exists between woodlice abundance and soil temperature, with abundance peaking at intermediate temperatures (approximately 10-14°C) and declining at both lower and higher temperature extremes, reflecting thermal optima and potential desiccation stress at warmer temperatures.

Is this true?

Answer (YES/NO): NO